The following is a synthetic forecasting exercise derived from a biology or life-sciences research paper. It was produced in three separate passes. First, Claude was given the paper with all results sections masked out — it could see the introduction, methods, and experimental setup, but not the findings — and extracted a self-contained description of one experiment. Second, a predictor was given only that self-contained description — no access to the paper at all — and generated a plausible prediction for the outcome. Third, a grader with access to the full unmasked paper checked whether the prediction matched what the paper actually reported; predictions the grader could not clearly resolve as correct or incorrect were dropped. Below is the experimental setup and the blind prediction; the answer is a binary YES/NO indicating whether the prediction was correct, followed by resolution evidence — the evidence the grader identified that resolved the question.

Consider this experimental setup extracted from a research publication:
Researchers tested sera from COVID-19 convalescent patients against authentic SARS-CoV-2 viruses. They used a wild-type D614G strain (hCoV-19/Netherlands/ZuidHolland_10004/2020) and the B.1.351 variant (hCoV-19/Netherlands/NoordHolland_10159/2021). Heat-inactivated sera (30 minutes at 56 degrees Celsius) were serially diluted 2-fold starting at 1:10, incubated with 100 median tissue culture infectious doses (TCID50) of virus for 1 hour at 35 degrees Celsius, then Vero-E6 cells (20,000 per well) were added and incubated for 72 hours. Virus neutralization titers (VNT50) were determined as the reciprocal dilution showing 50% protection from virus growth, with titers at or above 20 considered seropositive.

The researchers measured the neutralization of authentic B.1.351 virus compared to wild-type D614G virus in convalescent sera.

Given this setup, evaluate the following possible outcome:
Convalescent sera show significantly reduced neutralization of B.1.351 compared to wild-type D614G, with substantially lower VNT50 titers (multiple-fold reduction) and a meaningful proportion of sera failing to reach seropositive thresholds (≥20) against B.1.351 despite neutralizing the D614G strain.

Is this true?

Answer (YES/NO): YES